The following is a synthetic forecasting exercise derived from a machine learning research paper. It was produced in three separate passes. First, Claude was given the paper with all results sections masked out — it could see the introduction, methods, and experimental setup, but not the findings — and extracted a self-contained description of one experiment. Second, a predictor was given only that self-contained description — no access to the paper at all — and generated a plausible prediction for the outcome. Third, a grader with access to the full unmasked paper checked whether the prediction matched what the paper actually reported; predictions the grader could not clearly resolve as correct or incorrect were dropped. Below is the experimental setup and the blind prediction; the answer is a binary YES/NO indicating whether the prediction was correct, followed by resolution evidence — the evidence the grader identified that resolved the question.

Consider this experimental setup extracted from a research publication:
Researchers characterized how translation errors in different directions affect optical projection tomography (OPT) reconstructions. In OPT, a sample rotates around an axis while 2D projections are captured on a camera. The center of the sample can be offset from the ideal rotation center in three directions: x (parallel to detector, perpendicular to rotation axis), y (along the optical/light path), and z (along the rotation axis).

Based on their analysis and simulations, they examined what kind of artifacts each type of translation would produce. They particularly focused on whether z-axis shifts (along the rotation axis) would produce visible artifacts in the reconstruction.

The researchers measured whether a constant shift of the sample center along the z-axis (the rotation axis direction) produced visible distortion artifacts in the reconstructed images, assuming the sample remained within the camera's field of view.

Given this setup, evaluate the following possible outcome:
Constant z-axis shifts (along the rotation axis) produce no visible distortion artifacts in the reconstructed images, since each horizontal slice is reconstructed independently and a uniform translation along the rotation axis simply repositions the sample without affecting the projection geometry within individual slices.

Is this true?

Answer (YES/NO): YES